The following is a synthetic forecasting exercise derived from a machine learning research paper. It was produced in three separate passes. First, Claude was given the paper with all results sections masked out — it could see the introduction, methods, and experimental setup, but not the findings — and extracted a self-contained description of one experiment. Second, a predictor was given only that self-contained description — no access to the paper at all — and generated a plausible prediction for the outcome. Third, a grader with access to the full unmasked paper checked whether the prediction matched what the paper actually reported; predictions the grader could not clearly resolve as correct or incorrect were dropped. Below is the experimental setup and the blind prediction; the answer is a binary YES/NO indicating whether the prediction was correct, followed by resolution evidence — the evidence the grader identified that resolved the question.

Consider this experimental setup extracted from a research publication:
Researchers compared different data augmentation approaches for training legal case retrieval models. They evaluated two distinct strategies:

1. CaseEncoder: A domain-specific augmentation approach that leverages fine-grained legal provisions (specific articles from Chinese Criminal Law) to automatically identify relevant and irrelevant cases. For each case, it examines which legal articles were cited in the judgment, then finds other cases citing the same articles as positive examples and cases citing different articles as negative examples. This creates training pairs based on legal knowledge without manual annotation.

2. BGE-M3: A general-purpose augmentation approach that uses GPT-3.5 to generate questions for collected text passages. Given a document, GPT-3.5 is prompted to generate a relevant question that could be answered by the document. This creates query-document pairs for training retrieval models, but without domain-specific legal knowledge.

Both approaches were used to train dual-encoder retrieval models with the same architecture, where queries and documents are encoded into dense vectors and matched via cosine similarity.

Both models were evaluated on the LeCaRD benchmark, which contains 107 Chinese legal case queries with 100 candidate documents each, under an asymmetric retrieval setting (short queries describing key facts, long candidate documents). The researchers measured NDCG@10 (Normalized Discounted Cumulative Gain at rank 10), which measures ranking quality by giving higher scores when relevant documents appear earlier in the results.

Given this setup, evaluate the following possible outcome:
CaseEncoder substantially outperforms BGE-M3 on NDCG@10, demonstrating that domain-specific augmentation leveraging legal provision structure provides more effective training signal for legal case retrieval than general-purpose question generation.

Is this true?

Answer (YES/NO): YES